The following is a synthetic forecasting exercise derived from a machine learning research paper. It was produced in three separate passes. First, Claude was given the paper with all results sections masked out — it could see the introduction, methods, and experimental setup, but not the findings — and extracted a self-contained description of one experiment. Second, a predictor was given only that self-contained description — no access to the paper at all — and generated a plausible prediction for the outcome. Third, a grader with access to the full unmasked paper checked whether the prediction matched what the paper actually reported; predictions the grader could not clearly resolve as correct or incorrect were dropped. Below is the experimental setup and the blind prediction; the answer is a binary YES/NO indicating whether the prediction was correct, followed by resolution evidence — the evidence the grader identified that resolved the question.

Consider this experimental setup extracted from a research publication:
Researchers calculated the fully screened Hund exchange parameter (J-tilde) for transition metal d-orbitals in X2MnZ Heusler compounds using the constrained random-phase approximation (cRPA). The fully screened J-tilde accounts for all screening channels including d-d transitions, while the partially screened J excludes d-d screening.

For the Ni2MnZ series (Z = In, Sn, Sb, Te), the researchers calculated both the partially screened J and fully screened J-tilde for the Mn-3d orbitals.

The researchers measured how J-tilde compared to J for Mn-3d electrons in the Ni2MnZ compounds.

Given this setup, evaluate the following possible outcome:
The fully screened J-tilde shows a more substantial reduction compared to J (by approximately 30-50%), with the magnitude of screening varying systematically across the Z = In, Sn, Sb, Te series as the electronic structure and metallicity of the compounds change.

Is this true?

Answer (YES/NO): NO